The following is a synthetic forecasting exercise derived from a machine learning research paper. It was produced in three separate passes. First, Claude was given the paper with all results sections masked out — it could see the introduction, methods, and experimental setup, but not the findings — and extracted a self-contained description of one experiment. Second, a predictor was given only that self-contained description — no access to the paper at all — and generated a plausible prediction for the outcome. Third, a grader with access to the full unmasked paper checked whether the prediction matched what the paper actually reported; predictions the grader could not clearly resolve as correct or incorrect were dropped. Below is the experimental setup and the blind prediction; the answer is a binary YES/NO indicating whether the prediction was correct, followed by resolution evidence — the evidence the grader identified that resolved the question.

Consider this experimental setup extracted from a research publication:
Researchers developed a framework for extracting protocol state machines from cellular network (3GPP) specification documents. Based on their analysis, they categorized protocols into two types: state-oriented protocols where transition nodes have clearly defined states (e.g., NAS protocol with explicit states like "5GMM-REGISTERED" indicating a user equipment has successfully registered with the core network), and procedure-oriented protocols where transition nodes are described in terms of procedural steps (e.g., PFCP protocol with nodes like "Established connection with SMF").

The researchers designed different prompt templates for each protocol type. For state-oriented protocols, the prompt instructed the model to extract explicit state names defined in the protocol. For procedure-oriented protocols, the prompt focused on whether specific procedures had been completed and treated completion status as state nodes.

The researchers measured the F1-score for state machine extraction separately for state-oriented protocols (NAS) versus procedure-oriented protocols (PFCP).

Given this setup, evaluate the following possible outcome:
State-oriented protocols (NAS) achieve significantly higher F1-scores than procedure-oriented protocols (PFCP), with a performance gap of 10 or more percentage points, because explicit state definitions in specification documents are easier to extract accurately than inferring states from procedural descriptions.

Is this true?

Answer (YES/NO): NO